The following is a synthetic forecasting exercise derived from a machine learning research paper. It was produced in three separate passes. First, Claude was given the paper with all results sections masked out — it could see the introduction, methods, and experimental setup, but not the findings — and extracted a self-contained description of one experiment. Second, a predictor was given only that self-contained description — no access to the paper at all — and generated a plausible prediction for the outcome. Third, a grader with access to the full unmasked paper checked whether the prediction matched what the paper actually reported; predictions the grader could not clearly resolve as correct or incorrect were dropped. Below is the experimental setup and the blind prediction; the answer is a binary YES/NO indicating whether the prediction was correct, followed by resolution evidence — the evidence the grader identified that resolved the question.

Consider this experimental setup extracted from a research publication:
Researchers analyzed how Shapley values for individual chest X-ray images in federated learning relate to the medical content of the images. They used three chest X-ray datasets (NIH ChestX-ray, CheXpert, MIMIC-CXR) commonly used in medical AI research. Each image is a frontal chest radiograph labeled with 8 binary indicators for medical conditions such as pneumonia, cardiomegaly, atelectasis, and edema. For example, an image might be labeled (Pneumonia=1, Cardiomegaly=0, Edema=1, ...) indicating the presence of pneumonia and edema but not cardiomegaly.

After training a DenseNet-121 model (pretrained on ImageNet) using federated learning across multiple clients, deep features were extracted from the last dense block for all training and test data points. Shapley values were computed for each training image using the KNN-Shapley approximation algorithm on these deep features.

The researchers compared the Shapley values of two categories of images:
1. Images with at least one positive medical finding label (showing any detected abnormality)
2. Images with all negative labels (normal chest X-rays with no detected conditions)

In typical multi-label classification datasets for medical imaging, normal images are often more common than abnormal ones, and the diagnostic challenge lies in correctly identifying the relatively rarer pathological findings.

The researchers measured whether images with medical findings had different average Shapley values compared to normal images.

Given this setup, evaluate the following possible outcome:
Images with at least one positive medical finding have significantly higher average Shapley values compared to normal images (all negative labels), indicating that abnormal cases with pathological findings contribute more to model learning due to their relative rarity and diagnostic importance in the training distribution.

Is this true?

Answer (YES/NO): YES